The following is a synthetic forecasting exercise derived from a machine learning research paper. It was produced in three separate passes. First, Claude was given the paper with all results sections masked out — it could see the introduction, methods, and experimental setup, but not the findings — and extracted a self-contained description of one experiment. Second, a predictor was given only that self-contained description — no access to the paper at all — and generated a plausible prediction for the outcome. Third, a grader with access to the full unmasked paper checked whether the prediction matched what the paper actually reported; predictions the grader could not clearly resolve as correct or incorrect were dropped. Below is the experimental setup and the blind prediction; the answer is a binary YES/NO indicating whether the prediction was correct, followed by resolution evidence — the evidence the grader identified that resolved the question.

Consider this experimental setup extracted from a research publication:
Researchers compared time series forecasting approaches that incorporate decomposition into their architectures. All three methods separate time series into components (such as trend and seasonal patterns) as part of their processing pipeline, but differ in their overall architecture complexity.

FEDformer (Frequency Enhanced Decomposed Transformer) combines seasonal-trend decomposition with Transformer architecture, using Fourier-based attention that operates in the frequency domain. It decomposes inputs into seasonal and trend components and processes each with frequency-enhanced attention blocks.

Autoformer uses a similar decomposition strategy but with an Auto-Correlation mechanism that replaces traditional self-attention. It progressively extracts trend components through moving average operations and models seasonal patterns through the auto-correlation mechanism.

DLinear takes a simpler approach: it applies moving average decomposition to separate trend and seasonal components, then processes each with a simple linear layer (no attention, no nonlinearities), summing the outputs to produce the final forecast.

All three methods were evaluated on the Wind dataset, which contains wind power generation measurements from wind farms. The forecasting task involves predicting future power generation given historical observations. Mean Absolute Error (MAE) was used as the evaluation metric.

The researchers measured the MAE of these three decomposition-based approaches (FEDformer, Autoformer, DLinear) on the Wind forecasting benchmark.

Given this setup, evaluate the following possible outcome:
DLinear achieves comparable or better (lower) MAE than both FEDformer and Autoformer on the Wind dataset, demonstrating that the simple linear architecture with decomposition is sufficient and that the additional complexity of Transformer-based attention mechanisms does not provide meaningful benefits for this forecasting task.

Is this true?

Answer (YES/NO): YES